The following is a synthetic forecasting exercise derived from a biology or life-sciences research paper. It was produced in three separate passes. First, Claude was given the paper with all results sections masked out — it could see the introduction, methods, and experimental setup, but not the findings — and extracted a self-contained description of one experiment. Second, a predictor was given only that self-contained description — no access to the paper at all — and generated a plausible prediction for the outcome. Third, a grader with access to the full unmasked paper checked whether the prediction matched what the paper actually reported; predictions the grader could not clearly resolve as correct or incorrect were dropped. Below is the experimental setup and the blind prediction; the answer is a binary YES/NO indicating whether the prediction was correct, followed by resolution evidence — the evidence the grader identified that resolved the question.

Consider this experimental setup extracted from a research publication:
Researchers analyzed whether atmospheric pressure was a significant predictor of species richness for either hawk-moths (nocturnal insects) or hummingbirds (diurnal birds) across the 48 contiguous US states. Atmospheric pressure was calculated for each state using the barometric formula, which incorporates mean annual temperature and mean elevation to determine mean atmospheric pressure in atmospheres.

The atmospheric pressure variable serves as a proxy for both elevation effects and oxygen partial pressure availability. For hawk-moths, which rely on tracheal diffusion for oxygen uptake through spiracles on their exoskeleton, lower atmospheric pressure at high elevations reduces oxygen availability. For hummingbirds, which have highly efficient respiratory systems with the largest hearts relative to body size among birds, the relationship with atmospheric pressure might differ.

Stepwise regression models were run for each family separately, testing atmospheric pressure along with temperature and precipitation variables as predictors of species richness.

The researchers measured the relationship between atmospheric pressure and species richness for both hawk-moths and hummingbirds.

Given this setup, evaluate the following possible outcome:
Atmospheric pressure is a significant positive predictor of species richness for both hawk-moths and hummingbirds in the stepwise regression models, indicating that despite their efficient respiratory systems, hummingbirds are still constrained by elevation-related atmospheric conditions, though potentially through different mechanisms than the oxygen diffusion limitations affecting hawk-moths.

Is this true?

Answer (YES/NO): NO